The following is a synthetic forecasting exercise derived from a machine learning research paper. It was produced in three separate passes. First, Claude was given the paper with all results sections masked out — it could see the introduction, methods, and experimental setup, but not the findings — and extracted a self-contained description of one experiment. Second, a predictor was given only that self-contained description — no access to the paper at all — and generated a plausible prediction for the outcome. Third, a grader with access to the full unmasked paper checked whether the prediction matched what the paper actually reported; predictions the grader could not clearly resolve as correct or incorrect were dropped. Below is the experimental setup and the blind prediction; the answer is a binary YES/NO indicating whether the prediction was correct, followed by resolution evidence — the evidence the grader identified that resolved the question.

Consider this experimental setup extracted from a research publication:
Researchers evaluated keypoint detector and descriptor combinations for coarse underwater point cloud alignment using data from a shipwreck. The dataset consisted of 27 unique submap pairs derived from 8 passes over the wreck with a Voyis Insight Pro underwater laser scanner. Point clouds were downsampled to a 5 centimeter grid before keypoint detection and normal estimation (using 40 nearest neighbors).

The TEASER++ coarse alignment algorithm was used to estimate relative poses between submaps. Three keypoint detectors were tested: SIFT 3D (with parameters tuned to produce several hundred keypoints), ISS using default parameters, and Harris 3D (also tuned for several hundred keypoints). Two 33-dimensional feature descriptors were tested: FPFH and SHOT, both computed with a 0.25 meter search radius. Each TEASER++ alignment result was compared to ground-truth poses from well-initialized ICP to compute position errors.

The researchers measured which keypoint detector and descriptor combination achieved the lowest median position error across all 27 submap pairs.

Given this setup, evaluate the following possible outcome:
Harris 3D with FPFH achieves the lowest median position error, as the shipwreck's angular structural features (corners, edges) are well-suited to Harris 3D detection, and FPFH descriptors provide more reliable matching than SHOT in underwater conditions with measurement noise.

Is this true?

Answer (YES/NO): NO